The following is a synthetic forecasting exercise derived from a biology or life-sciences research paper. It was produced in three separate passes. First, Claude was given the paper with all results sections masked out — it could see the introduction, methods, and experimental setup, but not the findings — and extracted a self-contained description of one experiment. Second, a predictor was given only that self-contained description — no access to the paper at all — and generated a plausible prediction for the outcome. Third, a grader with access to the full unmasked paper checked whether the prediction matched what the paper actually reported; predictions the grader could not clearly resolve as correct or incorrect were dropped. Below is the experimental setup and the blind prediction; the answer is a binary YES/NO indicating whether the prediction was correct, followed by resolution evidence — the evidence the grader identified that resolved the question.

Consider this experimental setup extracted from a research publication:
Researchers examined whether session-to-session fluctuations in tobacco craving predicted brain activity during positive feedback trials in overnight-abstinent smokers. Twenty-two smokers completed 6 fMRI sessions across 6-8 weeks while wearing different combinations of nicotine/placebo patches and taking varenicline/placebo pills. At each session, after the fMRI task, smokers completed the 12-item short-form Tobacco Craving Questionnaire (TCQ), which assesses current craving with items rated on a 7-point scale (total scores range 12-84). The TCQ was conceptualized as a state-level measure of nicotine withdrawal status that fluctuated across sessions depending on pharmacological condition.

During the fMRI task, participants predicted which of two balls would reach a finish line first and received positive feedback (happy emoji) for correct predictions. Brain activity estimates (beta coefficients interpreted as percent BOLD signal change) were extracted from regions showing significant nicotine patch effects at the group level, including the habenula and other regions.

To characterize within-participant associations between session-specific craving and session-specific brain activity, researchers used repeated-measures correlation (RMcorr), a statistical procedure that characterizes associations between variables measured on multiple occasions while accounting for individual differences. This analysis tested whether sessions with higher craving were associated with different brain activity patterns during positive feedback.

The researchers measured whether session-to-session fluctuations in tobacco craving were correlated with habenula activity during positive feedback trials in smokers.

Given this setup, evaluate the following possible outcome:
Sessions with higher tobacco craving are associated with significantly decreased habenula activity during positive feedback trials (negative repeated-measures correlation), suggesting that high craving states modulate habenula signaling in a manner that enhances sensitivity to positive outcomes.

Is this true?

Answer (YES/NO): NO